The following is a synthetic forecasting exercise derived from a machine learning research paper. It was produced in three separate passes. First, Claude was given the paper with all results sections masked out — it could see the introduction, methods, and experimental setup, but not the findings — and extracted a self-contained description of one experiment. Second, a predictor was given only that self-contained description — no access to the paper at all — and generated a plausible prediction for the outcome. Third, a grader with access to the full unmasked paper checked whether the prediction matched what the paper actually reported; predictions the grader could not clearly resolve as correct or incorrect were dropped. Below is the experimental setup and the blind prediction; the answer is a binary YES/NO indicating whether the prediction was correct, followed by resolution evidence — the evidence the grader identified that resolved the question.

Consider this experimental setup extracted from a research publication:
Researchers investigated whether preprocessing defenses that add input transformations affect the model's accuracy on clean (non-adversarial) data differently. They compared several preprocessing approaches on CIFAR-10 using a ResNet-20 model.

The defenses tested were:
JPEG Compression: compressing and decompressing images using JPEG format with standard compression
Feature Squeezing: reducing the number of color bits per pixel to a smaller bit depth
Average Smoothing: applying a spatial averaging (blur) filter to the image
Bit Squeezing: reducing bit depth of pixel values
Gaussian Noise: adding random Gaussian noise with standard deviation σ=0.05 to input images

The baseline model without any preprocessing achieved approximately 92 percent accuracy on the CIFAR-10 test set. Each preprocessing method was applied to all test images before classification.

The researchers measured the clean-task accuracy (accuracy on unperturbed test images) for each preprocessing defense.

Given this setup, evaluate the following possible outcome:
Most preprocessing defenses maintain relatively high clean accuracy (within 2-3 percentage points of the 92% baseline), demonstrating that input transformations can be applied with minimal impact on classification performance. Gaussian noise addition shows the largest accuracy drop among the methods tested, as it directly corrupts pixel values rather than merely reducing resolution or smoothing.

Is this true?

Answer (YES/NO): NO